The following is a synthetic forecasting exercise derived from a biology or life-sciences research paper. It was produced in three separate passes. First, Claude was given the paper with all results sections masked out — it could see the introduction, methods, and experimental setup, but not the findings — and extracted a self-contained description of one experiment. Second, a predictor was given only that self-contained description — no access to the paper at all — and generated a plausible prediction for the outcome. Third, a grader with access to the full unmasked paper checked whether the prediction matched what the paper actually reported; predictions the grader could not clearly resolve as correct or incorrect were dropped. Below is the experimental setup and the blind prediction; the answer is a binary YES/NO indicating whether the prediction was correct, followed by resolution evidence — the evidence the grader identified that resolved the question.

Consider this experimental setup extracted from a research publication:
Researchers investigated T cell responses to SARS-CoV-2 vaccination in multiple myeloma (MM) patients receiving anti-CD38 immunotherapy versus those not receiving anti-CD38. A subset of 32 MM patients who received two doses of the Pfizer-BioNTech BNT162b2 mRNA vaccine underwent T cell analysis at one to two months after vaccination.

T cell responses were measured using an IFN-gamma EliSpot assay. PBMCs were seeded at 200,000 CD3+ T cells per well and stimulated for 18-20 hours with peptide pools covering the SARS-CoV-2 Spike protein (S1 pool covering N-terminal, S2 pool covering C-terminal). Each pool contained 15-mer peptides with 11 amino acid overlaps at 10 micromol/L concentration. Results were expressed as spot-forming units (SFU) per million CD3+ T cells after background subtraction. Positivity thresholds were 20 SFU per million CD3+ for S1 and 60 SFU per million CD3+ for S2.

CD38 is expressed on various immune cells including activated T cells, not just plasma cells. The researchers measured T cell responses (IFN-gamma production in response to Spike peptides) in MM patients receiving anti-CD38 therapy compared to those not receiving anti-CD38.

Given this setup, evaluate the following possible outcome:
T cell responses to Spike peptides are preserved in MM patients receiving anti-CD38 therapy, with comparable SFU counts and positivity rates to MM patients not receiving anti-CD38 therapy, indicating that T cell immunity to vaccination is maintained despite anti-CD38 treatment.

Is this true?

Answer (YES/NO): NO